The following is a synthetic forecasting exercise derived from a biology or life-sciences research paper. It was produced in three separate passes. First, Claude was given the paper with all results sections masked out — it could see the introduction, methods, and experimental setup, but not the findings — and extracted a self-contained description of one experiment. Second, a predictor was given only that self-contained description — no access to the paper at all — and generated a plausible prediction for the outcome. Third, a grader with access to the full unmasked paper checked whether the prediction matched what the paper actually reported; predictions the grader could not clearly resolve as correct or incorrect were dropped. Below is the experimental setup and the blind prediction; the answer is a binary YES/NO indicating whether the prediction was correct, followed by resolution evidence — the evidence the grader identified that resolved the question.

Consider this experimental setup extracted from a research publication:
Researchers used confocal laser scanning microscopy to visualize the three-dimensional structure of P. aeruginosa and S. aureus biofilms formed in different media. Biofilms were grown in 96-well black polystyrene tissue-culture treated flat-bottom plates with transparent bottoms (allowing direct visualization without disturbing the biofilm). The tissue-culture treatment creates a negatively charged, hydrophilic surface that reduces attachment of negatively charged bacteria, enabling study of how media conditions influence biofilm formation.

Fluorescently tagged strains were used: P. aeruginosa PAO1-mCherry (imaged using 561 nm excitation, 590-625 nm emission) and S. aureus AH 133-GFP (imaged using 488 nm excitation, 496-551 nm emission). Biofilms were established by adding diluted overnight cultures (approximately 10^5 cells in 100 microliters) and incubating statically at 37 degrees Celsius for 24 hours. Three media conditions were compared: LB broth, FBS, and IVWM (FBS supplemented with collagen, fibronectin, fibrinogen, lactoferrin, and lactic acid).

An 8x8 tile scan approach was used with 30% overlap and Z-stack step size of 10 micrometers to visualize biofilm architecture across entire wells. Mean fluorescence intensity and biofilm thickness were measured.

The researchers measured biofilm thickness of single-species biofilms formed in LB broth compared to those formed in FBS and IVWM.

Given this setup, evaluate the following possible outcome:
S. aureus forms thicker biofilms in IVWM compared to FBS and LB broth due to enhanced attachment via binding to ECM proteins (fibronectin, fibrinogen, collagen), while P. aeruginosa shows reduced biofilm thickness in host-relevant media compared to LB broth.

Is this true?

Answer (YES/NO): NO